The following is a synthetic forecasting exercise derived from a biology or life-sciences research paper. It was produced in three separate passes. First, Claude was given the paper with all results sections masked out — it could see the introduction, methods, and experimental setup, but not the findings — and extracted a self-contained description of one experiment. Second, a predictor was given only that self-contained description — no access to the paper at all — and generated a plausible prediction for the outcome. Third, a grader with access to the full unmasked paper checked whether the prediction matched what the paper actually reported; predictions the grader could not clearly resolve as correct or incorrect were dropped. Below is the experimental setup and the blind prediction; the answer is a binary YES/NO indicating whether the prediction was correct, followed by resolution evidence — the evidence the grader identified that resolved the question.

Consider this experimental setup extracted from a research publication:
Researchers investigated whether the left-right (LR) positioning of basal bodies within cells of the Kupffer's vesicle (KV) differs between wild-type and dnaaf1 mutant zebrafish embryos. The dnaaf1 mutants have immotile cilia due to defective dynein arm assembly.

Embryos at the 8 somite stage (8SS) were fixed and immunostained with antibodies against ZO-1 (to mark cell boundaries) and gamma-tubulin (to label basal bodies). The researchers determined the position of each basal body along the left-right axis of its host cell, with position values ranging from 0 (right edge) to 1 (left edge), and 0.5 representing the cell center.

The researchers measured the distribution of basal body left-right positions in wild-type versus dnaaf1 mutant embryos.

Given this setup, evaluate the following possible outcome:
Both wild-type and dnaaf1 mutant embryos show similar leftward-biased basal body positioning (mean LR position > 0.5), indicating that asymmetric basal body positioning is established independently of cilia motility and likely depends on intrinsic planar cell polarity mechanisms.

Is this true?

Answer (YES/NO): NO